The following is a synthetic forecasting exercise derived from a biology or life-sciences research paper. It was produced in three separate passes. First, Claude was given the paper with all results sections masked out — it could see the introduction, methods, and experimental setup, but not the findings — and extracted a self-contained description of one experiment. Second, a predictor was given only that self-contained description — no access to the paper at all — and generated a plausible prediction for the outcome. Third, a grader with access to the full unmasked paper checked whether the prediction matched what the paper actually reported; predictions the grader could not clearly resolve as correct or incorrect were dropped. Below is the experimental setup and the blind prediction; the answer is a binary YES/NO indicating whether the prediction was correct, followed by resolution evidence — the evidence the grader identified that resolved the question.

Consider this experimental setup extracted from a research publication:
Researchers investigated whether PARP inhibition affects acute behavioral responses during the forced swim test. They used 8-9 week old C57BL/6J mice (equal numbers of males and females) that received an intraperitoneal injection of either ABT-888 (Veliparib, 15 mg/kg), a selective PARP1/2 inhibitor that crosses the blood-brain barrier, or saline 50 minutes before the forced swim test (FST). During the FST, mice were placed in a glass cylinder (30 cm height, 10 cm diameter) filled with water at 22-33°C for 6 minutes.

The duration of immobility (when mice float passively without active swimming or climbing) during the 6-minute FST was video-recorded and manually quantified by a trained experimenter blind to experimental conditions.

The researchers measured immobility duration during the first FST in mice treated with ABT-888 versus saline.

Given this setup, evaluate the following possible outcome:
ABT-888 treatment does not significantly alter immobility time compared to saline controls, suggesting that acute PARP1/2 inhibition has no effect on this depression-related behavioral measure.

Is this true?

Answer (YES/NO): YES